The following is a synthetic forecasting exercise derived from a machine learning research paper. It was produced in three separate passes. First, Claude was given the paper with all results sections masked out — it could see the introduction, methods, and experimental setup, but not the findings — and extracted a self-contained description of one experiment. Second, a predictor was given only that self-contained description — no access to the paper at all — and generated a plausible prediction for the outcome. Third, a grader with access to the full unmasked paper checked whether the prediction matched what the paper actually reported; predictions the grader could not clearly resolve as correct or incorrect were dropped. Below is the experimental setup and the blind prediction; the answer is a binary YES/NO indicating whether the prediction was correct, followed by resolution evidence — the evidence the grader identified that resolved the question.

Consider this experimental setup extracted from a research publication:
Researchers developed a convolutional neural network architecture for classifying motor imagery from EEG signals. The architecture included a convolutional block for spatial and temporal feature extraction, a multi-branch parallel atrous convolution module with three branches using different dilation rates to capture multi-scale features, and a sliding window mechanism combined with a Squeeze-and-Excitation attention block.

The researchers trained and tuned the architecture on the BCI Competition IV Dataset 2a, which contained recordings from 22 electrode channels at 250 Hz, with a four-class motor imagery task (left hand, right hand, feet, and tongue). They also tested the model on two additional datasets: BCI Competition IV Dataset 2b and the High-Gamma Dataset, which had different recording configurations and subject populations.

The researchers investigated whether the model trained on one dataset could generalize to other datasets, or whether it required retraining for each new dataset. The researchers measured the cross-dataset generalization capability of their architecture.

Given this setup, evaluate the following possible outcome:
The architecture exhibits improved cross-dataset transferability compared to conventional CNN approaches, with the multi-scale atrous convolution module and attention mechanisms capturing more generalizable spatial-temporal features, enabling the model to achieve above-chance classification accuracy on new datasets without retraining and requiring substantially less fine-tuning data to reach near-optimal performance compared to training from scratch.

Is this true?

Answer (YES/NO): NO